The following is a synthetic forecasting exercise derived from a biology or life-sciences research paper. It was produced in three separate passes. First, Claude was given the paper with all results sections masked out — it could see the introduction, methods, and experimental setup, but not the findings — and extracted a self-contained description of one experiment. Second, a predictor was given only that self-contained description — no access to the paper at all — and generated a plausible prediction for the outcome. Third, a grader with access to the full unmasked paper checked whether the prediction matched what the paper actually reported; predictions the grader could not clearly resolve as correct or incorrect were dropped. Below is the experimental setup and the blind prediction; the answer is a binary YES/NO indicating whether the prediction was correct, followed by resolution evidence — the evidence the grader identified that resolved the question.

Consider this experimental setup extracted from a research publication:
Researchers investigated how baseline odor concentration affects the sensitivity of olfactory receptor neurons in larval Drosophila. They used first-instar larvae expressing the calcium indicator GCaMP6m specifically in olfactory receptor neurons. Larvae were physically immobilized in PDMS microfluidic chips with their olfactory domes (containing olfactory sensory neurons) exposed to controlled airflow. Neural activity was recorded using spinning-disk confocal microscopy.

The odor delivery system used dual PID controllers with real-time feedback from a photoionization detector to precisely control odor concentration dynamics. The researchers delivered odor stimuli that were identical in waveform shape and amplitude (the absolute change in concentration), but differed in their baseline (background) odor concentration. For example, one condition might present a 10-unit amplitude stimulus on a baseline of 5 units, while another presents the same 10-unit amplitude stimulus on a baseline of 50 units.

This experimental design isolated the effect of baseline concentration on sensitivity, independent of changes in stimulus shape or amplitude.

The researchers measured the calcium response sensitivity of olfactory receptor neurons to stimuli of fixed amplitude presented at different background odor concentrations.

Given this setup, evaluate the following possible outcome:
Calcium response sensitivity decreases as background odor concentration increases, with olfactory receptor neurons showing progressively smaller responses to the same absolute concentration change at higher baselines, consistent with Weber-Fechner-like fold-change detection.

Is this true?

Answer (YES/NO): YES